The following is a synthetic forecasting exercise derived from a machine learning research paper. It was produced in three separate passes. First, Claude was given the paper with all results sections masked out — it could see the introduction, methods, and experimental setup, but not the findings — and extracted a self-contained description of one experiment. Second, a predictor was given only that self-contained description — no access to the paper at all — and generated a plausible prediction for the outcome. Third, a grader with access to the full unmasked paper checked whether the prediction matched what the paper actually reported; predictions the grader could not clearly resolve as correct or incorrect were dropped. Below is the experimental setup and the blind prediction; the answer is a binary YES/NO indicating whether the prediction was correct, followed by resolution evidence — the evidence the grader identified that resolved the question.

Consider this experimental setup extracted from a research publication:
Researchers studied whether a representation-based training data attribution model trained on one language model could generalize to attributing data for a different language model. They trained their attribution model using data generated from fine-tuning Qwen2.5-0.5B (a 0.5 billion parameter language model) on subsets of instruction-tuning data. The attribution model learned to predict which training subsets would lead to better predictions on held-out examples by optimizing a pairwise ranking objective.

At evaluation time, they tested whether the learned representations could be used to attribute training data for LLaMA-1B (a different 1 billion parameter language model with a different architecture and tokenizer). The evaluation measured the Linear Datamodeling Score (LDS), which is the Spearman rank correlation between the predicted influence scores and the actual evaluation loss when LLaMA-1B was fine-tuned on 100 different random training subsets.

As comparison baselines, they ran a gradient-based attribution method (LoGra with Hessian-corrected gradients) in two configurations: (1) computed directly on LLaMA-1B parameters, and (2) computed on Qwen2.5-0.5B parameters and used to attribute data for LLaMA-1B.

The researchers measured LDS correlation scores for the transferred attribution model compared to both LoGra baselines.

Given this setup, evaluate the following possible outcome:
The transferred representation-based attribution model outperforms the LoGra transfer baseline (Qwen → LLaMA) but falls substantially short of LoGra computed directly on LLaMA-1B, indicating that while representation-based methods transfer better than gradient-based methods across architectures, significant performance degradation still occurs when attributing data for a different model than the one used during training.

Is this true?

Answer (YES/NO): NO